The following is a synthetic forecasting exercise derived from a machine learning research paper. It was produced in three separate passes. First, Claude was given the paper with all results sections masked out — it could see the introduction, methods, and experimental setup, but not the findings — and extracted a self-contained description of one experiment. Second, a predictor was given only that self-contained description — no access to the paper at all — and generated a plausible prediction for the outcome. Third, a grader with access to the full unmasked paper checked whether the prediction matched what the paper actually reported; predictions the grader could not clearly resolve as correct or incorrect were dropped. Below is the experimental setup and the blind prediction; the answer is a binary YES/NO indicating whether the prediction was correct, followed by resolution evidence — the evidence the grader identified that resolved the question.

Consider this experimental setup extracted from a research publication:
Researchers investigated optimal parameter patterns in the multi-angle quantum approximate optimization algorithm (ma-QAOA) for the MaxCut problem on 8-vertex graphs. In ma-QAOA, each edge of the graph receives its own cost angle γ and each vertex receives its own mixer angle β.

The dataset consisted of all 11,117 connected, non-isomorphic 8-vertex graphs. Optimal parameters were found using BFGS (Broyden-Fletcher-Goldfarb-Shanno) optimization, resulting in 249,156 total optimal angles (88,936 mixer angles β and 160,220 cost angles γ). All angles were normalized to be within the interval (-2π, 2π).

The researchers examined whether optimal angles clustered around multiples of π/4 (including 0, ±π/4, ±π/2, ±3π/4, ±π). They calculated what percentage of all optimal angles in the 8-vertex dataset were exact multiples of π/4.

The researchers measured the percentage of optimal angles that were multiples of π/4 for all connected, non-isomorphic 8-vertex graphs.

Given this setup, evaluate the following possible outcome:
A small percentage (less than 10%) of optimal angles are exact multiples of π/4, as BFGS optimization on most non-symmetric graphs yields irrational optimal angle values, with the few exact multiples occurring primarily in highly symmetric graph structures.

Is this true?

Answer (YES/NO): NO